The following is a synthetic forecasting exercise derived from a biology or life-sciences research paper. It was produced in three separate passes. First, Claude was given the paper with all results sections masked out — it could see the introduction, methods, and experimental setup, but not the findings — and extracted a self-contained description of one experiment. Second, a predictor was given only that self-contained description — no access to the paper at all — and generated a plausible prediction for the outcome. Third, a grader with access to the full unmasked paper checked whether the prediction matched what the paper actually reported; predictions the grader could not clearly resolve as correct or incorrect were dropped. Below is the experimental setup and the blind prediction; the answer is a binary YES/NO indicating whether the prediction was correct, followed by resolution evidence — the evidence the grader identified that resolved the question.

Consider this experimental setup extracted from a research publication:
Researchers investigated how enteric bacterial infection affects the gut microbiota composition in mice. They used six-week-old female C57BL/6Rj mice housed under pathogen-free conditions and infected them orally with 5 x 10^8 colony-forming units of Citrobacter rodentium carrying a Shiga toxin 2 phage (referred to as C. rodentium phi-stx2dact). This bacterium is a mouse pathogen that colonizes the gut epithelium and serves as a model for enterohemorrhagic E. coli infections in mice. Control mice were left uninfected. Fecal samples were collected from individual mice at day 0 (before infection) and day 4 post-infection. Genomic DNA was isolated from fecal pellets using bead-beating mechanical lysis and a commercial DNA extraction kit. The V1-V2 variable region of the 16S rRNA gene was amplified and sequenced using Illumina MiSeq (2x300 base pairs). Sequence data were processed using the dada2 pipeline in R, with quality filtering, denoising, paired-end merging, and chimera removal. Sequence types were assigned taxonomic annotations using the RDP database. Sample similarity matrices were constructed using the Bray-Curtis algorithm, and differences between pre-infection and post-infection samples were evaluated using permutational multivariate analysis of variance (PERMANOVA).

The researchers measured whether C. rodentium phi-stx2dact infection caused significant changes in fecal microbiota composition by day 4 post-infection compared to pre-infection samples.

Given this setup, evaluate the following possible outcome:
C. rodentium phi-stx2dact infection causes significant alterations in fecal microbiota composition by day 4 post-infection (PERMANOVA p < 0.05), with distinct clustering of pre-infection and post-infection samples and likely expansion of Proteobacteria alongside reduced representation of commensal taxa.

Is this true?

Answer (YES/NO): NO